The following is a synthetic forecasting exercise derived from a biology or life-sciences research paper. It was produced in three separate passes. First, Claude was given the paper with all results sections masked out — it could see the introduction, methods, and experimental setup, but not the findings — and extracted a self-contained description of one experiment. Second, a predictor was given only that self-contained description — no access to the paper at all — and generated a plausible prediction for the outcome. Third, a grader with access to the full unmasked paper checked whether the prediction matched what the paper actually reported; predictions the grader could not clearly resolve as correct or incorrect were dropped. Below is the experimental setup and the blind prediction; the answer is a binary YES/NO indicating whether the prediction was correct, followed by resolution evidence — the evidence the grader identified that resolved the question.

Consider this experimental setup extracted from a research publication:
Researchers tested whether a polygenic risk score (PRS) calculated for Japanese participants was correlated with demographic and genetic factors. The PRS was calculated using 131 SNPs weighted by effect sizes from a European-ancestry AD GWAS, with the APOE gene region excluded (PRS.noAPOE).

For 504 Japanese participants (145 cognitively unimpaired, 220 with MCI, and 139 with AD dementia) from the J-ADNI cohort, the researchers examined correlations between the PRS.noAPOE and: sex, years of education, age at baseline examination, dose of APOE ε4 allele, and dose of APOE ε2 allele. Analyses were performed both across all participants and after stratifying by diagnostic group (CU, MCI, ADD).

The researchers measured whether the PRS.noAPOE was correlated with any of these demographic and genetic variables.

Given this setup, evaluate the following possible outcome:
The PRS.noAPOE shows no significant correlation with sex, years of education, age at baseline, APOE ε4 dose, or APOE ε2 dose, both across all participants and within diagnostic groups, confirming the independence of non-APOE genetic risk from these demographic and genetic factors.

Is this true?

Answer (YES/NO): YES